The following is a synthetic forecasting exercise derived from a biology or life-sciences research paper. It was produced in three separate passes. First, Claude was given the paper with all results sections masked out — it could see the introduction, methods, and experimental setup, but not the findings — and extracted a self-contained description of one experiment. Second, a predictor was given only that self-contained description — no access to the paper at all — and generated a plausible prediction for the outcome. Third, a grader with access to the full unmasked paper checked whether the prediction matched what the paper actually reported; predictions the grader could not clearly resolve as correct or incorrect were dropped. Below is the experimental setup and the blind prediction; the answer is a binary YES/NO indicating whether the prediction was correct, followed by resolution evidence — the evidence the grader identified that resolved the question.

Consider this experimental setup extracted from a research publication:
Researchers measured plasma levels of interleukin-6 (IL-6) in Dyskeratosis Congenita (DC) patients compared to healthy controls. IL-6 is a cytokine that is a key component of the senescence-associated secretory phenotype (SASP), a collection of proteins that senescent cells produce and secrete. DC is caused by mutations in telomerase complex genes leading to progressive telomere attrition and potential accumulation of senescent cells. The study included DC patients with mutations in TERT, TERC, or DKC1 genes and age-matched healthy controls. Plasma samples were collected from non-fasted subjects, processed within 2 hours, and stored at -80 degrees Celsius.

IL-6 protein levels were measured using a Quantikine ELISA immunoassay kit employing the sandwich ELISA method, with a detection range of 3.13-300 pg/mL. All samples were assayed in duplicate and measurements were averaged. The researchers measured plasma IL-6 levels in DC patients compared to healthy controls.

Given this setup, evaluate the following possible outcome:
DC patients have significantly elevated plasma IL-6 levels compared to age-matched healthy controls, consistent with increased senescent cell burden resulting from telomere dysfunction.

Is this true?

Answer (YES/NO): NO